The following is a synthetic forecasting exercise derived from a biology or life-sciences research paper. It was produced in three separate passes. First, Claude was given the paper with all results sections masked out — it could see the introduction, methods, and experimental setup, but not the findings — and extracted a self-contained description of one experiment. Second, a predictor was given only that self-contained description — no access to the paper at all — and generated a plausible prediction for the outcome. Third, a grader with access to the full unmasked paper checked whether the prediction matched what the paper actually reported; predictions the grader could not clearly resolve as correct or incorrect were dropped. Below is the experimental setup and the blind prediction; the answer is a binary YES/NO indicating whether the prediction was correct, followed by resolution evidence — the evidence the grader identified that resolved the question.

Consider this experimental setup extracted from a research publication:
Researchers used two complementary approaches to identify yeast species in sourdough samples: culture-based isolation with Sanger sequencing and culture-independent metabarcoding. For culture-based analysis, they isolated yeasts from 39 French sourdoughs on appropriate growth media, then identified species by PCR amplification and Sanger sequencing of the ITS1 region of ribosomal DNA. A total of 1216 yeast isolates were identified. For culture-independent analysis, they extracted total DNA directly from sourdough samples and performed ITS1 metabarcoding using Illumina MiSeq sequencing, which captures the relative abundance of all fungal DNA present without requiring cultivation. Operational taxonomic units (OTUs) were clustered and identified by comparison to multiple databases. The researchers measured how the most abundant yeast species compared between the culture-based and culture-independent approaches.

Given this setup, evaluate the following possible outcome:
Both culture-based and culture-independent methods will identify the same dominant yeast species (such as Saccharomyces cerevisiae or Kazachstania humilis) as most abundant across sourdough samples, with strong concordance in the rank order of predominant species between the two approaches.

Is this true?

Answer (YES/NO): YES